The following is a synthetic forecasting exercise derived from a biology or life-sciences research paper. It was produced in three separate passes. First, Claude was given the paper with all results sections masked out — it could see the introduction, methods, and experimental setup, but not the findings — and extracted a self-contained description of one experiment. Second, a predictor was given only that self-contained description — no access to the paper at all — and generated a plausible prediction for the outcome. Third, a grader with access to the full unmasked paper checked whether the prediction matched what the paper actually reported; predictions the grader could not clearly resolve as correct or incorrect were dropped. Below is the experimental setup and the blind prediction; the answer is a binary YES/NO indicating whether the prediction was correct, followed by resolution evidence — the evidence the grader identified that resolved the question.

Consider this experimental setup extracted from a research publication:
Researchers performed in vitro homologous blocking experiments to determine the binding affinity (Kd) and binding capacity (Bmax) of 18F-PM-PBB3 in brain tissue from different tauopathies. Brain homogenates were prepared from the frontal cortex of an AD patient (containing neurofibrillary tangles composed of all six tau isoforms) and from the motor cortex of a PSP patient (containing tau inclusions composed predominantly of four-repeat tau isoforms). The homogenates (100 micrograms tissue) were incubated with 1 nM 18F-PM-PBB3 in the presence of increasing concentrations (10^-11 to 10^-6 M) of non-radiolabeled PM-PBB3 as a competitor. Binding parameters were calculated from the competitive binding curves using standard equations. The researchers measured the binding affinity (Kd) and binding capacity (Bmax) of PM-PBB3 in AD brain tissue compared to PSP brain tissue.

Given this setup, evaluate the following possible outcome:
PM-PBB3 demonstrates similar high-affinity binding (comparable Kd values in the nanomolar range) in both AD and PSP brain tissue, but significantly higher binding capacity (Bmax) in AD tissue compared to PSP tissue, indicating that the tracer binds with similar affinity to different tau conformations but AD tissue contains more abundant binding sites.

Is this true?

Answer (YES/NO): NO